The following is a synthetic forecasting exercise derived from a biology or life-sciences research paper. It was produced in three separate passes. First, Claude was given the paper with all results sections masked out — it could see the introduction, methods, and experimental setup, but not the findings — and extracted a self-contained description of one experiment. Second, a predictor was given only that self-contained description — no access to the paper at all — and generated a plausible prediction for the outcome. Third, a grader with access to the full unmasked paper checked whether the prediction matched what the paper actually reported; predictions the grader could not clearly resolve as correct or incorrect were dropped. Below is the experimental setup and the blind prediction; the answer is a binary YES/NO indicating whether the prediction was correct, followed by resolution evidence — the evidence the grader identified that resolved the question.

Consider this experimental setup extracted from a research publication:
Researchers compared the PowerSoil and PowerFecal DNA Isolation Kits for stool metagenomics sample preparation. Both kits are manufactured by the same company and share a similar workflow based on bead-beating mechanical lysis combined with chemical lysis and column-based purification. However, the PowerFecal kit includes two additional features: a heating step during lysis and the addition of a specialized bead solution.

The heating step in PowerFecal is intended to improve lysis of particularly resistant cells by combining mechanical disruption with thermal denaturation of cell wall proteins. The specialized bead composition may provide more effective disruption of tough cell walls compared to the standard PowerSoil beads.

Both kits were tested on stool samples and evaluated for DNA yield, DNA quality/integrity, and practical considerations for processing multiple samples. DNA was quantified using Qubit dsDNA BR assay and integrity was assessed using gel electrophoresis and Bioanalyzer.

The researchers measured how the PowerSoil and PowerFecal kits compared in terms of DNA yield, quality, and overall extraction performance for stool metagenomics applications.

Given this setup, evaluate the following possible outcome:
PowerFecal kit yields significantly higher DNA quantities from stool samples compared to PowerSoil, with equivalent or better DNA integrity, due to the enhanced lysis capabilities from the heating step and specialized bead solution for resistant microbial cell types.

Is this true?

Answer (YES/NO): NO